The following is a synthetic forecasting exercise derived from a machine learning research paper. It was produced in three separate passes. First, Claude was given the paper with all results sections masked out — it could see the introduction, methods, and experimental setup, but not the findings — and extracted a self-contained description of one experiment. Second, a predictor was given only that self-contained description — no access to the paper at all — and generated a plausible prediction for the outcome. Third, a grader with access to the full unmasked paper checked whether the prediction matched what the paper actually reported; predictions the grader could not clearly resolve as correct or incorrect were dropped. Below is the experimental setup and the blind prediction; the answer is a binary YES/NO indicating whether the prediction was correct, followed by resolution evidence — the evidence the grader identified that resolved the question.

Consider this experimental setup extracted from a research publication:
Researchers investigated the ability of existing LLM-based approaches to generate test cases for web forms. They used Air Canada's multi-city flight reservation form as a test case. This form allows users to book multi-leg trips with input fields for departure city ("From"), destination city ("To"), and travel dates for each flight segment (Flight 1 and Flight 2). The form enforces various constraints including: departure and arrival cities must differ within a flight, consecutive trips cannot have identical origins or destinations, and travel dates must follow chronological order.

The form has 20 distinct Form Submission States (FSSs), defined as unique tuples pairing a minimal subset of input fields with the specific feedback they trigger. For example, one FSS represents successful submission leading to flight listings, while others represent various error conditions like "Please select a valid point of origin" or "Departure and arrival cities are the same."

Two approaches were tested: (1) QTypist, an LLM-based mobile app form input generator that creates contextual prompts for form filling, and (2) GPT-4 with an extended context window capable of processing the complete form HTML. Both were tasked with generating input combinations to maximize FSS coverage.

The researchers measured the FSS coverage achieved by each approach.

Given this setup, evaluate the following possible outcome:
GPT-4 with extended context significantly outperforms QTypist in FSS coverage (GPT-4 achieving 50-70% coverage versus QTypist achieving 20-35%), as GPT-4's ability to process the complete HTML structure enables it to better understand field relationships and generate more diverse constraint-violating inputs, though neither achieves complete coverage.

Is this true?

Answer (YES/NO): NO